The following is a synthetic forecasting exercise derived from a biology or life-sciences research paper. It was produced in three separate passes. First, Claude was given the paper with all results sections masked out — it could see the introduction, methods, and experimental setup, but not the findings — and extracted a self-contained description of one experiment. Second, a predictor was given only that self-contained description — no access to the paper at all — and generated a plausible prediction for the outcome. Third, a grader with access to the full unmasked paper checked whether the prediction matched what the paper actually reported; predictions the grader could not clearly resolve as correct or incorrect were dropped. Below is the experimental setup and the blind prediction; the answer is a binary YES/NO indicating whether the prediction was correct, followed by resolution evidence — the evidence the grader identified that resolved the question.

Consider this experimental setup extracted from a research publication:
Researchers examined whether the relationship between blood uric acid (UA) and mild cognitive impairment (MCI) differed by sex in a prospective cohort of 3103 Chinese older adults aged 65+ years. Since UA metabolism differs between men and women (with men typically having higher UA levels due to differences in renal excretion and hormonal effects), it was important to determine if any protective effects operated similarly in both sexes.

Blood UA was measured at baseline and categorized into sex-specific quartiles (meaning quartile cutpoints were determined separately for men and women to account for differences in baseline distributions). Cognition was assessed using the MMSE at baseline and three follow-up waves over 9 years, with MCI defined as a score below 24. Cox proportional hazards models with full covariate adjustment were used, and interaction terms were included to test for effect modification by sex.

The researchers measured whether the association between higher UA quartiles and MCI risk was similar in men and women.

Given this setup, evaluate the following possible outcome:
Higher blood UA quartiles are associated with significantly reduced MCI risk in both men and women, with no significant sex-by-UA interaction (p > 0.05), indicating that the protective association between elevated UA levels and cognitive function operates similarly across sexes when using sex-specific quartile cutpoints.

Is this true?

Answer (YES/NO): NO